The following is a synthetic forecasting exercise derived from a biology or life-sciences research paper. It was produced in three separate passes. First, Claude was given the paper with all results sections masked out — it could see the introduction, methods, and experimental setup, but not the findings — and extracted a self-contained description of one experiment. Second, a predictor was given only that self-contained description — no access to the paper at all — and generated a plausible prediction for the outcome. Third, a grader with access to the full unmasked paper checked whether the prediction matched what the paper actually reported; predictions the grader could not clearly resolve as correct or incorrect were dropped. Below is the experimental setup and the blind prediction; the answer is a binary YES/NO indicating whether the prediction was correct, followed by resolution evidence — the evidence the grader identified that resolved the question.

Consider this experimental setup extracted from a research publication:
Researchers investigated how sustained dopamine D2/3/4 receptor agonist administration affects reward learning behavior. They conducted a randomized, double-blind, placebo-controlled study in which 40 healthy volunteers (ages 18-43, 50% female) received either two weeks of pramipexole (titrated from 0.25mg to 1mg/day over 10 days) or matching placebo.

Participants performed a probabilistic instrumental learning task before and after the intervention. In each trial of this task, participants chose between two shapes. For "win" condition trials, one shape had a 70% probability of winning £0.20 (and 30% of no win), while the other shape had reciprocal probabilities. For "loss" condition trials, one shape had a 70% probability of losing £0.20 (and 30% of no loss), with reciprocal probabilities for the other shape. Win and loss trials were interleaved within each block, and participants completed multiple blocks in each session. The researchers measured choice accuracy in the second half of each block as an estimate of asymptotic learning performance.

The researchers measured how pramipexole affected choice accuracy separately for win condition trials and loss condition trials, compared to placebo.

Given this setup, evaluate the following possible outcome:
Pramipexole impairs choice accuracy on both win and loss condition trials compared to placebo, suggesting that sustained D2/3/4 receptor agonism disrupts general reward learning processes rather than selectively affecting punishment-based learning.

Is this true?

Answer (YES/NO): NO